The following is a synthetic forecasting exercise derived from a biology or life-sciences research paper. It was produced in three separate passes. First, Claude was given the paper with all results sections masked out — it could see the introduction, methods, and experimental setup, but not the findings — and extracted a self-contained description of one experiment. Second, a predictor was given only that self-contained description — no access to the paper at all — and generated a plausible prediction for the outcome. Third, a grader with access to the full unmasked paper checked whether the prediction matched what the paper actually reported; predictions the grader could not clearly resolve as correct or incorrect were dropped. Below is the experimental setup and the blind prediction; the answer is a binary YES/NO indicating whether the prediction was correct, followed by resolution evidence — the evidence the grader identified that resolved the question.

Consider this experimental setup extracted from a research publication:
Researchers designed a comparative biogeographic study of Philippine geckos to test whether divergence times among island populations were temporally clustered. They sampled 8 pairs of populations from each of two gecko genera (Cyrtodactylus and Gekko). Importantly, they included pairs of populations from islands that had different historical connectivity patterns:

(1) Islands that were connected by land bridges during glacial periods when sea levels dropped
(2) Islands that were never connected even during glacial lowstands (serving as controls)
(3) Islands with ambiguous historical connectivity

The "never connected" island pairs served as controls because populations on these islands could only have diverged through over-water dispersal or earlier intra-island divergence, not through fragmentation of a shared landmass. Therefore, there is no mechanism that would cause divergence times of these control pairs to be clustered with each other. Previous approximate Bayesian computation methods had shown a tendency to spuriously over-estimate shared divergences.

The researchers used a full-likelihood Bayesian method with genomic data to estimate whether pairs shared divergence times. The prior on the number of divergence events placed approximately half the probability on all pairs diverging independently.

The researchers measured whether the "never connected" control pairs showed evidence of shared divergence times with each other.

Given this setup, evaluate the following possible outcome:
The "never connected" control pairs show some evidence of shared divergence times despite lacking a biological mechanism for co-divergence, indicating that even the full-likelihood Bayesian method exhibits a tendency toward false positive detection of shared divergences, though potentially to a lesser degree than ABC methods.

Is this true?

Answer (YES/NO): NO